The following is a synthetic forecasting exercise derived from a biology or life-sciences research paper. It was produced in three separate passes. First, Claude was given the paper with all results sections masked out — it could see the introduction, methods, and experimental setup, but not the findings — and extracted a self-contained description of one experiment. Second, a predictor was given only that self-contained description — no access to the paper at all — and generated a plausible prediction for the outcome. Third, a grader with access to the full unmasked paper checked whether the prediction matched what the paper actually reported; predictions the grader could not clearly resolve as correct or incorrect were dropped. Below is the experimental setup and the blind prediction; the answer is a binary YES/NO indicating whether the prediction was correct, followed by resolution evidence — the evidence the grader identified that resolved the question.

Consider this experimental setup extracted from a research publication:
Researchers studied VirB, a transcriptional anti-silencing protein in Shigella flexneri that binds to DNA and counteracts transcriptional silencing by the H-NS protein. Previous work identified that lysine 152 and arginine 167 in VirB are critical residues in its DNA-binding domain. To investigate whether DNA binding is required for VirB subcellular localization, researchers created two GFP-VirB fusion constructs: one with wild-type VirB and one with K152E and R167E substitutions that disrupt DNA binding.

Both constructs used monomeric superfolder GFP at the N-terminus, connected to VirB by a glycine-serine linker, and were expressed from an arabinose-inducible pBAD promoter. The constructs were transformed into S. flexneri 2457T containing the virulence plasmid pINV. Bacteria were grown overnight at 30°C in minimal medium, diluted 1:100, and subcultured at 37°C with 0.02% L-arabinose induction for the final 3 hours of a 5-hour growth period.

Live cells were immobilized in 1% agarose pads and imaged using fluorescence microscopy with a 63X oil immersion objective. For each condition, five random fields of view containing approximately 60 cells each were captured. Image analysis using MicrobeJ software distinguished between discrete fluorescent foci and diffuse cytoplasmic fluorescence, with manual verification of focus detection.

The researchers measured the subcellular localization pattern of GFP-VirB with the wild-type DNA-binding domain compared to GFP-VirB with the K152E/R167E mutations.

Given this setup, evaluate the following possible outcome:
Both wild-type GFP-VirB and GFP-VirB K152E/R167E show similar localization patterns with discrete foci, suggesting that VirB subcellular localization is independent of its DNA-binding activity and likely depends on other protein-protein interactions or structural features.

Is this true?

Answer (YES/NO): NO